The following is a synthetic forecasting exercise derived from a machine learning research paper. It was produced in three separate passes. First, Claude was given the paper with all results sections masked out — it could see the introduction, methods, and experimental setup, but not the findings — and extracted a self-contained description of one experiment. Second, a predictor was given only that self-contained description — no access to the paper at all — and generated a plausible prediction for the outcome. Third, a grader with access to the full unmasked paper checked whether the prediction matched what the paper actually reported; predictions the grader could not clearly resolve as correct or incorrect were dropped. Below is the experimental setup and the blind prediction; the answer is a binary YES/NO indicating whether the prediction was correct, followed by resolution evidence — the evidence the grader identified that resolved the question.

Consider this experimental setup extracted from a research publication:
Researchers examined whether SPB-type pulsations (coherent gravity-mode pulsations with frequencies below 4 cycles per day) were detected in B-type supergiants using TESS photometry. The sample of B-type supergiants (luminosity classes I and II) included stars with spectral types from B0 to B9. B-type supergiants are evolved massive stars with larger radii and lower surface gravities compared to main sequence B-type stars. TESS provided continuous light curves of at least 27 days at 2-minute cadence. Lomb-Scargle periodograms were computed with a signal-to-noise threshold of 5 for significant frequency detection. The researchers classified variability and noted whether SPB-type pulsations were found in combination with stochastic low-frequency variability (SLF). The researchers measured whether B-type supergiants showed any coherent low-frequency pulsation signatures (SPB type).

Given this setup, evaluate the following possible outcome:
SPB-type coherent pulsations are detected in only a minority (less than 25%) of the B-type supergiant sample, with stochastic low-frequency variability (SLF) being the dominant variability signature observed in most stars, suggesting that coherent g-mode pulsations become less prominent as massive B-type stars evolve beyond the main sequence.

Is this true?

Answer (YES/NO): YES